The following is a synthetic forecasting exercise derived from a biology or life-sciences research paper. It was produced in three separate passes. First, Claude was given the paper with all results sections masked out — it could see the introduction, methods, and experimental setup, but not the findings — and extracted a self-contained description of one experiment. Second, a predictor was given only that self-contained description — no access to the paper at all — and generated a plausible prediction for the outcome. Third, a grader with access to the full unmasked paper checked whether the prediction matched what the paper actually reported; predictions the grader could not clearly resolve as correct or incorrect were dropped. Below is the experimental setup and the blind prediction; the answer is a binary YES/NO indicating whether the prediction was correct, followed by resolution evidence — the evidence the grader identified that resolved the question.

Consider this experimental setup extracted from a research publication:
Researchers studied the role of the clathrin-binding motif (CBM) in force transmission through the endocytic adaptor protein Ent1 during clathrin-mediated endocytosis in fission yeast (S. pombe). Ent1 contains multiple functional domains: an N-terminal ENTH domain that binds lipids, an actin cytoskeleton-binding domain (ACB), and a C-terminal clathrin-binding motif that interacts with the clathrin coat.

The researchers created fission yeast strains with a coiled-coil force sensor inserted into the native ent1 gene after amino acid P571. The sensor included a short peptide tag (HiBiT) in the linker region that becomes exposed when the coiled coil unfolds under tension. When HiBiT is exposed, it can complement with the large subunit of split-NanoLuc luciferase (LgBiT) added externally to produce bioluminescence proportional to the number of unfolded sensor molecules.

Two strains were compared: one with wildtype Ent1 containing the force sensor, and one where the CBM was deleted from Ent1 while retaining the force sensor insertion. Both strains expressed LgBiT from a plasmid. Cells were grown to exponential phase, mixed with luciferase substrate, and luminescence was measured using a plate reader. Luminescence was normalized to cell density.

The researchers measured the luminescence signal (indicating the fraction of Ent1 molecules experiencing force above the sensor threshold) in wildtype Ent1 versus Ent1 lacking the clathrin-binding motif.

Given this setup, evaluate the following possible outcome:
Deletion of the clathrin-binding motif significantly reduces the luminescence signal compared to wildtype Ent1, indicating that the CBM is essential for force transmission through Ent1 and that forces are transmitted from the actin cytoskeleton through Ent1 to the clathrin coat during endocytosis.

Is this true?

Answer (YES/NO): NO